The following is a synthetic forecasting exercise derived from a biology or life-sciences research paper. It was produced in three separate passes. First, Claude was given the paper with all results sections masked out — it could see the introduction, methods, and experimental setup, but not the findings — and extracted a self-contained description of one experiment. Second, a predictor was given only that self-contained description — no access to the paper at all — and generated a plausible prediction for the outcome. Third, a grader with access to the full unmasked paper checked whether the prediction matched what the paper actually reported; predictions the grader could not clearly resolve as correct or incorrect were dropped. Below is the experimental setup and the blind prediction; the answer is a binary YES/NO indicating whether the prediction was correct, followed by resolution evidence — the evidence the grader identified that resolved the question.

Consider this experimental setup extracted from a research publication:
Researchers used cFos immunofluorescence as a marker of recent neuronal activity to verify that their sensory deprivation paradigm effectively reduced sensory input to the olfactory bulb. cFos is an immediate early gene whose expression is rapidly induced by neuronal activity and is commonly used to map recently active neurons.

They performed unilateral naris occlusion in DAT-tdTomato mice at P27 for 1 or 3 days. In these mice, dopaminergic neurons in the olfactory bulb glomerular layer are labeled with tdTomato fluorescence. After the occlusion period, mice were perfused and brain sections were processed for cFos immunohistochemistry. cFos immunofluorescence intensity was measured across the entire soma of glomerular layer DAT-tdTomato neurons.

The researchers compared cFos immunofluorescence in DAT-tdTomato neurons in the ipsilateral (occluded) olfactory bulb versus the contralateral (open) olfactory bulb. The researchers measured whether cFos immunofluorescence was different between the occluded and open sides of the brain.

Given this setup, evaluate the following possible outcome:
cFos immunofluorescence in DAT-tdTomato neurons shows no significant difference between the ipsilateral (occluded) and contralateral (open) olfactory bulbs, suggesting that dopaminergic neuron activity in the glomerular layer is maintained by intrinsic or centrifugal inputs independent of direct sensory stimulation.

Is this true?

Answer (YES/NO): NO